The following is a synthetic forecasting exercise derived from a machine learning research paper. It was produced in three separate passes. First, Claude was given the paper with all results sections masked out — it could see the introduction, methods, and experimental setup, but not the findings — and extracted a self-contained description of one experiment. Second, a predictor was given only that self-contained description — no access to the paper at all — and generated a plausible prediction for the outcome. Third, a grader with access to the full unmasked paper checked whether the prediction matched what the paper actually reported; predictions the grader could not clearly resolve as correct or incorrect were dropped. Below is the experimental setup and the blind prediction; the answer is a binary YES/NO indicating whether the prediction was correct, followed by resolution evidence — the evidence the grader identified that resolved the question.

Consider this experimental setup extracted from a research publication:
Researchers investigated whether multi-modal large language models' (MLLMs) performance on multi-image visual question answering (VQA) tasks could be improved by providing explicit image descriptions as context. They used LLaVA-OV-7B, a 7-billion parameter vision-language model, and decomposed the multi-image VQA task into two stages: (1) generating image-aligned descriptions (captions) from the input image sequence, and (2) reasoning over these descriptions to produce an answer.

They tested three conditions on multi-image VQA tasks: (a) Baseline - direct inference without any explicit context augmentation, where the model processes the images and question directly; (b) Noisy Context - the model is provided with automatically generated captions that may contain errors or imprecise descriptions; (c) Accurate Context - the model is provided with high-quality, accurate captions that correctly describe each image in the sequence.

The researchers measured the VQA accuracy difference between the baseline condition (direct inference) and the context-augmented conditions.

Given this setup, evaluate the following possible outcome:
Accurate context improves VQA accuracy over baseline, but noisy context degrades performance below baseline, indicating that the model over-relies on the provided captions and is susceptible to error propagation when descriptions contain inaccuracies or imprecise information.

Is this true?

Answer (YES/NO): NO